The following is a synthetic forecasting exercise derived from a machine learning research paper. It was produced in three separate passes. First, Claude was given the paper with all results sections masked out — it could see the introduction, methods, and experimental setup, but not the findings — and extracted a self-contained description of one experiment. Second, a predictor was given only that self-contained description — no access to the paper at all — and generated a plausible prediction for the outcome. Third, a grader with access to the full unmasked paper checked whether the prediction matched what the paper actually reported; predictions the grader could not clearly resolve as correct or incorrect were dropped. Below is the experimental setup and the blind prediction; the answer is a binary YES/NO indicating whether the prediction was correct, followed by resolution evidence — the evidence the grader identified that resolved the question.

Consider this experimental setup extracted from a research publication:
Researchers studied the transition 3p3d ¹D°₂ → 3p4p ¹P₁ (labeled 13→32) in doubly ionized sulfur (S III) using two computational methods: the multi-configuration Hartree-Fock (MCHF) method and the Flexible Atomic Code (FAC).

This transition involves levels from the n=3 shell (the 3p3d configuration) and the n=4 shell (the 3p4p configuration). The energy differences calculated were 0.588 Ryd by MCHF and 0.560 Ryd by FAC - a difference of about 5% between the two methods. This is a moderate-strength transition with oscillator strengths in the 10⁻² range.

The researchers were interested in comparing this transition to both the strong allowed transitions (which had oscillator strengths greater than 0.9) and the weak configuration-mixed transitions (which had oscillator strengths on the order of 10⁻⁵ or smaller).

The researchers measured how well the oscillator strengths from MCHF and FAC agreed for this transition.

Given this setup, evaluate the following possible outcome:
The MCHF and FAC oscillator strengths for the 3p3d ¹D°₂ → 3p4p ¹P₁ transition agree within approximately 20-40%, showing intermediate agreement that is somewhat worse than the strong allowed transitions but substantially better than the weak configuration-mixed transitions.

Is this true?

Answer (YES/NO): NO